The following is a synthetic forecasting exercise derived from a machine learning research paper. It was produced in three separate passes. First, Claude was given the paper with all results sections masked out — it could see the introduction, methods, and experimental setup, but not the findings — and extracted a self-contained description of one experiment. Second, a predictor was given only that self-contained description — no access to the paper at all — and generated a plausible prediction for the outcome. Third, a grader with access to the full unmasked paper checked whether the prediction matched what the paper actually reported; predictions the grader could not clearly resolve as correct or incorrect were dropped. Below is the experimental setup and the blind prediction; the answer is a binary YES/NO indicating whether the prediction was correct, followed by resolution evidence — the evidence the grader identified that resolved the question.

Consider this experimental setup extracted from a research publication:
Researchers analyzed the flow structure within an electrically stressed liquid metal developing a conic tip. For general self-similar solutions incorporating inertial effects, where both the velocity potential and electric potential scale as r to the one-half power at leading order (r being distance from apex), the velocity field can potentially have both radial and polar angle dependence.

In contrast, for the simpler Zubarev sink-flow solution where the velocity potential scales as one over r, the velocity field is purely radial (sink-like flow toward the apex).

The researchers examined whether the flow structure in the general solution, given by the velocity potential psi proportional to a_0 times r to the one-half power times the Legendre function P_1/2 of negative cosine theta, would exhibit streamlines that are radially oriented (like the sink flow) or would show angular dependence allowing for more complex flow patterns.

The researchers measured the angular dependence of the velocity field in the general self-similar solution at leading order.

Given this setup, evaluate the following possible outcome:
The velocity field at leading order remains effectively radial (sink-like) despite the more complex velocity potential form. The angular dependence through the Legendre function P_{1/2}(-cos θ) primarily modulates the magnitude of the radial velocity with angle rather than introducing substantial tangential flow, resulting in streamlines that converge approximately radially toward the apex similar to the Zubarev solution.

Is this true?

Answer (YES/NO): NO